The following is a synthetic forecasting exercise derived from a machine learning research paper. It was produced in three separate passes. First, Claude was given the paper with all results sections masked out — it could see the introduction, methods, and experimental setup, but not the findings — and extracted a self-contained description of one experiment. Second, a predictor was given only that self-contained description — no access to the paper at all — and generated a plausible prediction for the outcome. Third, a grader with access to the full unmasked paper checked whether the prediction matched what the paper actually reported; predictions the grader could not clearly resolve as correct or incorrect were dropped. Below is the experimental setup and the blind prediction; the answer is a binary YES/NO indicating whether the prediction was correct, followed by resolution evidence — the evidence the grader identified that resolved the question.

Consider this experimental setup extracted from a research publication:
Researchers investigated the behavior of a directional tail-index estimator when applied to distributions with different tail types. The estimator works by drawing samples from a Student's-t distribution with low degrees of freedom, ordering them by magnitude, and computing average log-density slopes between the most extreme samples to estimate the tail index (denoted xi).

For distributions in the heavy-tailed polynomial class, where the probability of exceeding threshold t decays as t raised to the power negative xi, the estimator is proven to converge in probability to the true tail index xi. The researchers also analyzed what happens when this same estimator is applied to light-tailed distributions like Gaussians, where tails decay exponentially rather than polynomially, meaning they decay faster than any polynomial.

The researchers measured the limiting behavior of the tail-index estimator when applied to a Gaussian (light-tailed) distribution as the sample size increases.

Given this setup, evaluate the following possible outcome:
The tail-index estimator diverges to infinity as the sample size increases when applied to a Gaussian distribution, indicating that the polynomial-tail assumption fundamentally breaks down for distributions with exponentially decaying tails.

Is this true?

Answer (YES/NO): YES